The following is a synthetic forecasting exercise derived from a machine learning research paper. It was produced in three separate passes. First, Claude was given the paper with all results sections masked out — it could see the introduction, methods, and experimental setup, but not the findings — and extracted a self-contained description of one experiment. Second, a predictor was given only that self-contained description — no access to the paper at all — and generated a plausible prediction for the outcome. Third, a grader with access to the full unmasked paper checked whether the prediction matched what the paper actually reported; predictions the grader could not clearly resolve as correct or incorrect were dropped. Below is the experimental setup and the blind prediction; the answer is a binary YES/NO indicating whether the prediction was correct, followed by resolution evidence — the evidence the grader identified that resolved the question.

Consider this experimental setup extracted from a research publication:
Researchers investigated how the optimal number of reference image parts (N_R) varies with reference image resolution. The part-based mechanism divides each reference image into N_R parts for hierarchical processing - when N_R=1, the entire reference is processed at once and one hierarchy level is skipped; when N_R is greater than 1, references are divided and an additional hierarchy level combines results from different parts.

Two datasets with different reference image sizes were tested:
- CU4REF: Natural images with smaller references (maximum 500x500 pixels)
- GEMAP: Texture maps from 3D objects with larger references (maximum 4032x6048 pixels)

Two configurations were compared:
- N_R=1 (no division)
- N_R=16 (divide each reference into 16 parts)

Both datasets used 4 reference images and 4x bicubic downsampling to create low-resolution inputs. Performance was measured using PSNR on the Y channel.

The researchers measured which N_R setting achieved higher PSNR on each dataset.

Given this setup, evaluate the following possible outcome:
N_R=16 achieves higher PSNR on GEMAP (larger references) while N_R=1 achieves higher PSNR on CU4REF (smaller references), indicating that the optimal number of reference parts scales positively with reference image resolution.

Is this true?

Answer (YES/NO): YES